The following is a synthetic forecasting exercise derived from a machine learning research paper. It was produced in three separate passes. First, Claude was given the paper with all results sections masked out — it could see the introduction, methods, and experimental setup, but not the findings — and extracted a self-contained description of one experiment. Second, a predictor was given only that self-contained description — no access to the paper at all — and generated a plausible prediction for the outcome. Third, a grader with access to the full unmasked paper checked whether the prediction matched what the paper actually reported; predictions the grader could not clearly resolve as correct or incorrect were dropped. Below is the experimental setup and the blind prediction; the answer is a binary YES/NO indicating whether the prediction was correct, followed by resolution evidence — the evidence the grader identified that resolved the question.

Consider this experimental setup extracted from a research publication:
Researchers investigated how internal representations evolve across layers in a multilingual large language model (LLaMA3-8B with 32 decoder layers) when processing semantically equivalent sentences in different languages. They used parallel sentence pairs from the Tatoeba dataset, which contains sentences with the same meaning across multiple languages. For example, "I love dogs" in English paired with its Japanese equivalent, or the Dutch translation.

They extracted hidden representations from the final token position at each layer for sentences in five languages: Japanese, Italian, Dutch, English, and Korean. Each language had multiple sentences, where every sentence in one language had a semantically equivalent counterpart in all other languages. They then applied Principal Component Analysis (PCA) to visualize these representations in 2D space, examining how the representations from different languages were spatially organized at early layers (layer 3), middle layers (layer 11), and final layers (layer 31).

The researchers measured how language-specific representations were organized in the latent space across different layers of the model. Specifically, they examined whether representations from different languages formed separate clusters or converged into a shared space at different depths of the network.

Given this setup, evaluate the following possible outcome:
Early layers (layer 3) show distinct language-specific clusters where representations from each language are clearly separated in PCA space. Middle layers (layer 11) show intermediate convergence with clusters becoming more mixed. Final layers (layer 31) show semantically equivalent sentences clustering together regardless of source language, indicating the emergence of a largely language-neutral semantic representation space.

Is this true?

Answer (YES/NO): NO